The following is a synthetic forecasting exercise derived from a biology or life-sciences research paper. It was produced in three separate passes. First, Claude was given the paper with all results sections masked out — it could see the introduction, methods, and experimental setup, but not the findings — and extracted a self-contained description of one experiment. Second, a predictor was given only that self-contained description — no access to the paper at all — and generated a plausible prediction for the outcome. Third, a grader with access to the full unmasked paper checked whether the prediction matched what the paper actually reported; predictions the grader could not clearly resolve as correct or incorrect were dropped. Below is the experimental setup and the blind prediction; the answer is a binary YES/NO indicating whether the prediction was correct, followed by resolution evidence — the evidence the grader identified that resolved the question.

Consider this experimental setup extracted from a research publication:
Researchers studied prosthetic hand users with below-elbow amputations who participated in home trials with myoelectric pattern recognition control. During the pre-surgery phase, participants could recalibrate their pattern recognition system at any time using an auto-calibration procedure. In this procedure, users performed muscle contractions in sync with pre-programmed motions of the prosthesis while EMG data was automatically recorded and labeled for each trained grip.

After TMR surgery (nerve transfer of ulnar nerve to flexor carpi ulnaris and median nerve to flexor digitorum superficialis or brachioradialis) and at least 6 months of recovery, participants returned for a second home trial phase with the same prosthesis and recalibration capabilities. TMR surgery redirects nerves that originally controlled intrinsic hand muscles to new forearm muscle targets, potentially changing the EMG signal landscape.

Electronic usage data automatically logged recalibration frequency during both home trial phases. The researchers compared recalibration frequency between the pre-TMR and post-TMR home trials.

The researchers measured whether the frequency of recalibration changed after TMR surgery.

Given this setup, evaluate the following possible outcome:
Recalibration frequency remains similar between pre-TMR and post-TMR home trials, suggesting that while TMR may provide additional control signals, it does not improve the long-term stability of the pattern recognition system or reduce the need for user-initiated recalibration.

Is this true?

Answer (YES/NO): YES